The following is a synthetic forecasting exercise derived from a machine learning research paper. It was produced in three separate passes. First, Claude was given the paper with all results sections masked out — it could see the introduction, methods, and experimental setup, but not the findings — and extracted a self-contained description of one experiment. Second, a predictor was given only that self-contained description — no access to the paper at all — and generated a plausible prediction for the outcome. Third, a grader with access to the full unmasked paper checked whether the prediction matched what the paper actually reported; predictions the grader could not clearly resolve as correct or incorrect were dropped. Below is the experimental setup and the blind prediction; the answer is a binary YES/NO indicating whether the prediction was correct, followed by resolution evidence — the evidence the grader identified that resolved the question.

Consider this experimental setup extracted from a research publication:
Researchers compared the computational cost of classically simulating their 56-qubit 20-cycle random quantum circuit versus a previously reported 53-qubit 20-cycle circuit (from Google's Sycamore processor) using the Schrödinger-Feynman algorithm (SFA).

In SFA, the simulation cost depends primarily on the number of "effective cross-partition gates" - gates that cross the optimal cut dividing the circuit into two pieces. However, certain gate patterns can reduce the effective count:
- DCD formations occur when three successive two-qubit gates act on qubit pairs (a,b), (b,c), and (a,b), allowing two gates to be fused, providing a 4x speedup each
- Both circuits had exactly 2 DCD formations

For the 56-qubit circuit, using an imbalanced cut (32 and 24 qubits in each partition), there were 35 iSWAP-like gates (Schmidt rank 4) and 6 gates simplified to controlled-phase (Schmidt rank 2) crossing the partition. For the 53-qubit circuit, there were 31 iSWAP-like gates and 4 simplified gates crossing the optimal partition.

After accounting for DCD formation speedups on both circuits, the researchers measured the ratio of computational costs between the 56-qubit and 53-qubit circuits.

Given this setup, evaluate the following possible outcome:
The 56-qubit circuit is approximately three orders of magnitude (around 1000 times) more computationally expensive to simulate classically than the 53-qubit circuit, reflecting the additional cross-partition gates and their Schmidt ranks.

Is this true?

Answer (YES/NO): NO